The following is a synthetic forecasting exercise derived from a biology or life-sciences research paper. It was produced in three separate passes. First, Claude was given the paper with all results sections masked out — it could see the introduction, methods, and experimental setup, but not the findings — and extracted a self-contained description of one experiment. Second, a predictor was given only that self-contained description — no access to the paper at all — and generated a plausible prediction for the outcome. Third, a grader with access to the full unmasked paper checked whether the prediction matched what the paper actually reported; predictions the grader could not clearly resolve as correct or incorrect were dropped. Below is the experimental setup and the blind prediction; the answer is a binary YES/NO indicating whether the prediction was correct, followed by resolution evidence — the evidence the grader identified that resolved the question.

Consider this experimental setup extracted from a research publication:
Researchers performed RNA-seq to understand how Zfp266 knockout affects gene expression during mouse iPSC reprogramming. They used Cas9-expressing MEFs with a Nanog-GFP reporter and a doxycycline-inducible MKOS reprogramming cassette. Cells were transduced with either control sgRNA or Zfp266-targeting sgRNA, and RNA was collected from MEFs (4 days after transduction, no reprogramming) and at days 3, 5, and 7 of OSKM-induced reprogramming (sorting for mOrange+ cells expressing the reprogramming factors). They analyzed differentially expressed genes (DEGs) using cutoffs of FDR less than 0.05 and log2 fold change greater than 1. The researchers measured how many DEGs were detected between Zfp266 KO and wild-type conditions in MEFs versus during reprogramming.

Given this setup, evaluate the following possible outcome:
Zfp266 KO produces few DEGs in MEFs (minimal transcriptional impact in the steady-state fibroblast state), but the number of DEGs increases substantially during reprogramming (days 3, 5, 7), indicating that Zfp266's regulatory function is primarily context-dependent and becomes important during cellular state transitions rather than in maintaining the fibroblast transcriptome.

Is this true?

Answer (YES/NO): YES